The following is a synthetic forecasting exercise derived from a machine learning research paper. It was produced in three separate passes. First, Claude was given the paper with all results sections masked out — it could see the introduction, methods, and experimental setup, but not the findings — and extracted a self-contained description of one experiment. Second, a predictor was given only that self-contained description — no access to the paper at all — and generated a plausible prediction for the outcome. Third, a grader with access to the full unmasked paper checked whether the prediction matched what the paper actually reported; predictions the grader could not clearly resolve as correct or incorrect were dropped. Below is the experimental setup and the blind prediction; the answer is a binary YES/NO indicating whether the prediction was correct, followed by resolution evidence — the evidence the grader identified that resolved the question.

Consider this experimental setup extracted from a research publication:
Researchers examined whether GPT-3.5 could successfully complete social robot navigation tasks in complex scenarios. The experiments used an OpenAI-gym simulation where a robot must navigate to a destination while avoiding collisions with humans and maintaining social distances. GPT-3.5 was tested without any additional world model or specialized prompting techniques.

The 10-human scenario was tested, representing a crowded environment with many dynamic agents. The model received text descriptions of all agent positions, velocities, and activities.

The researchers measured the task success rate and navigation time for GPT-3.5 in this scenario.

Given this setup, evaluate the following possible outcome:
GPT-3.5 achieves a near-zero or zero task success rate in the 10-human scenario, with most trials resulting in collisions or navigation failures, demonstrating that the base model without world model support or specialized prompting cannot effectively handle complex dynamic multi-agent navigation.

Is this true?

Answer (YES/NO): YES